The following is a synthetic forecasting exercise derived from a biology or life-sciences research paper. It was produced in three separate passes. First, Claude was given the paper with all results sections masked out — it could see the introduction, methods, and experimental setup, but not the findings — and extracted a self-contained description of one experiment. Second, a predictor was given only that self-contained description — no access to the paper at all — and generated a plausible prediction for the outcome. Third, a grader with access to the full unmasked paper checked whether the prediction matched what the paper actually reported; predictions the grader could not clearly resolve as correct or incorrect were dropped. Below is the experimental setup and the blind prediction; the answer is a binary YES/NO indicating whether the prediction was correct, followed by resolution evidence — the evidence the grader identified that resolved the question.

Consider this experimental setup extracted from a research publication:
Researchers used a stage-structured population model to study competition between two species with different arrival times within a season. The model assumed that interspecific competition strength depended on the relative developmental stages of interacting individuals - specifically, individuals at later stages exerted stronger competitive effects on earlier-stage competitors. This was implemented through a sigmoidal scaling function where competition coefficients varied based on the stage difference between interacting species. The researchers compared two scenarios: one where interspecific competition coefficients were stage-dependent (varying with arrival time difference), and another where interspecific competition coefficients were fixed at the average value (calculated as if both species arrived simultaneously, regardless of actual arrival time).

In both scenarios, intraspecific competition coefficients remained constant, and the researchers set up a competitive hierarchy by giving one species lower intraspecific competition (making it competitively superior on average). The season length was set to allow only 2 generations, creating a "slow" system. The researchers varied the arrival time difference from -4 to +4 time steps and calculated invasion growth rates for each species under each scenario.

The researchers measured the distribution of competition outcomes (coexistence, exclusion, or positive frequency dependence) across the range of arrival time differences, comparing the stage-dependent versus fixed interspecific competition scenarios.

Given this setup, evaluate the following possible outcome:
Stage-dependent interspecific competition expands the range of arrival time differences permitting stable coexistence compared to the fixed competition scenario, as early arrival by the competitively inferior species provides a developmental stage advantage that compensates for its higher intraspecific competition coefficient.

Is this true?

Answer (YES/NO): YES